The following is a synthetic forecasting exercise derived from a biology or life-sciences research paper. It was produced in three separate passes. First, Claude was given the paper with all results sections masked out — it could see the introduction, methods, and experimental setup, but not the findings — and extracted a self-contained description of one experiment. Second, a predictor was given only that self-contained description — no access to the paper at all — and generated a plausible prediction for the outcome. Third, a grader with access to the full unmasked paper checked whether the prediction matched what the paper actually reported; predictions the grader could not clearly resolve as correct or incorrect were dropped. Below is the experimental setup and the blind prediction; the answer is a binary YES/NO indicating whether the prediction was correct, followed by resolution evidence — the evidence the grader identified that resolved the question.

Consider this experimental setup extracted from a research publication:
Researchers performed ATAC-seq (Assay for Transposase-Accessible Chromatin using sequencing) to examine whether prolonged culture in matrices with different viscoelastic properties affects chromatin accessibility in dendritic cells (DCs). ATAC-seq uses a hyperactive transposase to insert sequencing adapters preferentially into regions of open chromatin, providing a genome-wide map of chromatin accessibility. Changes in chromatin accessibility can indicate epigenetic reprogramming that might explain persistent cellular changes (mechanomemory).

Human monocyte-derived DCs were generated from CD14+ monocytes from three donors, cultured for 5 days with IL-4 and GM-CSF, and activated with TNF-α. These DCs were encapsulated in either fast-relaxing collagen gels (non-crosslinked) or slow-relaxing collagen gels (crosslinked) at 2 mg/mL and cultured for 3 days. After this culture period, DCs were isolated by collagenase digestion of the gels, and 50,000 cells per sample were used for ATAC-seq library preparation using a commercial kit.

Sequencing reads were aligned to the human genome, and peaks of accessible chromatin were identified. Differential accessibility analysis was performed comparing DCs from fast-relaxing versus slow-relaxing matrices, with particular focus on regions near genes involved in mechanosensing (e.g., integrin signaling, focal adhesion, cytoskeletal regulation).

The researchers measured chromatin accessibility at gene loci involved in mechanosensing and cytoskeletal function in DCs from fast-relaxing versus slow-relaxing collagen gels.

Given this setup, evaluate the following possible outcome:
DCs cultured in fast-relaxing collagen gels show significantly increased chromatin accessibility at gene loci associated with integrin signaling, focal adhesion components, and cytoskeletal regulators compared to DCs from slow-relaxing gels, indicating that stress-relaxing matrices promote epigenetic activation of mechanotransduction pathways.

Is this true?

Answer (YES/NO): YES